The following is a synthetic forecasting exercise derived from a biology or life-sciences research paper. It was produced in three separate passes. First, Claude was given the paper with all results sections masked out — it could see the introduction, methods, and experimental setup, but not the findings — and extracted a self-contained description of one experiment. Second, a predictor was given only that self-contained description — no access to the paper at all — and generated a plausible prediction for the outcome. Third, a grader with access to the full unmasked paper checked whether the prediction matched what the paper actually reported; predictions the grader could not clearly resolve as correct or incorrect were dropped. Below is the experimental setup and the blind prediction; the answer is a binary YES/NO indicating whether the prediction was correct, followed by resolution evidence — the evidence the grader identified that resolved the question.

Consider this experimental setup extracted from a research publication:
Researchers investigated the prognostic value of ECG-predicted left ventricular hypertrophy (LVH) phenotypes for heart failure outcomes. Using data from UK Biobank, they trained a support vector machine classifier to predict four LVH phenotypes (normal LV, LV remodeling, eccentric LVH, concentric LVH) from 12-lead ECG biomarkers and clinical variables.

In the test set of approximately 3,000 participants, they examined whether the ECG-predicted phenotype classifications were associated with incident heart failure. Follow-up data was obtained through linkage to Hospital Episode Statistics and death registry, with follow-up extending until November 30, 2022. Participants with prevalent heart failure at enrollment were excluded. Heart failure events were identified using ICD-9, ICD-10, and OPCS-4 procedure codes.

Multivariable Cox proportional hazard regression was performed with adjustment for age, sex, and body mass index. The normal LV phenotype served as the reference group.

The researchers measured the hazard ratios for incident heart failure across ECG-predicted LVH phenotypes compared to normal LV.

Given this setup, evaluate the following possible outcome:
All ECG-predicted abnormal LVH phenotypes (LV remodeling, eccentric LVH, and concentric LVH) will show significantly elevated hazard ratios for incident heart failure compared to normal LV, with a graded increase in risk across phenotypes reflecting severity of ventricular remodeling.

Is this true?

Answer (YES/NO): NO